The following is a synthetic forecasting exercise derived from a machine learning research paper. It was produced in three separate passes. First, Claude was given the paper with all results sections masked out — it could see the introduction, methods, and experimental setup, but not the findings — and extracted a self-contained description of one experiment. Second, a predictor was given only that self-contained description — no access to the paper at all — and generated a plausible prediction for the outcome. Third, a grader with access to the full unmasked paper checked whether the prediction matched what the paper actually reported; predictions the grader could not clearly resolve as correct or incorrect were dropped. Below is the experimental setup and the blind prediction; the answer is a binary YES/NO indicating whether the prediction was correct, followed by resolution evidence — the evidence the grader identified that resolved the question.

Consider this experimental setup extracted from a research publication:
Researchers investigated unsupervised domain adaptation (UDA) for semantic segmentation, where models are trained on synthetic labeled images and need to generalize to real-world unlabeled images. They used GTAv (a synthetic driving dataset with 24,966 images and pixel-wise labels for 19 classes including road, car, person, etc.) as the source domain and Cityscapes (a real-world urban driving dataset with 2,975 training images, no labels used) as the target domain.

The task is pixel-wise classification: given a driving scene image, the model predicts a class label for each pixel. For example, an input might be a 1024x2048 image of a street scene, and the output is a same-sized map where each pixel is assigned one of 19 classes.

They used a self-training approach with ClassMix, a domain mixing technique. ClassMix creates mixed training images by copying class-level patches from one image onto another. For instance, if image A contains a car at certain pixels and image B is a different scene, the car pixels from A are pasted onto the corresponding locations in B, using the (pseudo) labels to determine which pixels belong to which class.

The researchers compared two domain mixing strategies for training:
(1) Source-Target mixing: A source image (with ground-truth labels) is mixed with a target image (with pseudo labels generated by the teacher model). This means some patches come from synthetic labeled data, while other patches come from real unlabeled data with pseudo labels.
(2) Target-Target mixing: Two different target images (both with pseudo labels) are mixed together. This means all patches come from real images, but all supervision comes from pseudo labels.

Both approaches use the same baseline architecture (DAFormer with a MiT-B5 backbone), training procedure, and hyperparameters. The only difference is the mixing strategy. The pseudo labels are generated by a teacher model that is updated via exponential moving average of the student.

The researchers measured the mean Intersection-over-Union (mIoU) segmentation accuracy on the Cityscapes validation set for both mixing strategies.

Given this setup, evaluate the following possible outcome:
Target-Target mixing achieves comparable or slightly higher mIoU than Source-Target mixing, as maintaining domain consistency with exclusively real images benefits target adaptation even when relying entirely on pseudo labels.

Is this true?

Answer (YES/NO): NO